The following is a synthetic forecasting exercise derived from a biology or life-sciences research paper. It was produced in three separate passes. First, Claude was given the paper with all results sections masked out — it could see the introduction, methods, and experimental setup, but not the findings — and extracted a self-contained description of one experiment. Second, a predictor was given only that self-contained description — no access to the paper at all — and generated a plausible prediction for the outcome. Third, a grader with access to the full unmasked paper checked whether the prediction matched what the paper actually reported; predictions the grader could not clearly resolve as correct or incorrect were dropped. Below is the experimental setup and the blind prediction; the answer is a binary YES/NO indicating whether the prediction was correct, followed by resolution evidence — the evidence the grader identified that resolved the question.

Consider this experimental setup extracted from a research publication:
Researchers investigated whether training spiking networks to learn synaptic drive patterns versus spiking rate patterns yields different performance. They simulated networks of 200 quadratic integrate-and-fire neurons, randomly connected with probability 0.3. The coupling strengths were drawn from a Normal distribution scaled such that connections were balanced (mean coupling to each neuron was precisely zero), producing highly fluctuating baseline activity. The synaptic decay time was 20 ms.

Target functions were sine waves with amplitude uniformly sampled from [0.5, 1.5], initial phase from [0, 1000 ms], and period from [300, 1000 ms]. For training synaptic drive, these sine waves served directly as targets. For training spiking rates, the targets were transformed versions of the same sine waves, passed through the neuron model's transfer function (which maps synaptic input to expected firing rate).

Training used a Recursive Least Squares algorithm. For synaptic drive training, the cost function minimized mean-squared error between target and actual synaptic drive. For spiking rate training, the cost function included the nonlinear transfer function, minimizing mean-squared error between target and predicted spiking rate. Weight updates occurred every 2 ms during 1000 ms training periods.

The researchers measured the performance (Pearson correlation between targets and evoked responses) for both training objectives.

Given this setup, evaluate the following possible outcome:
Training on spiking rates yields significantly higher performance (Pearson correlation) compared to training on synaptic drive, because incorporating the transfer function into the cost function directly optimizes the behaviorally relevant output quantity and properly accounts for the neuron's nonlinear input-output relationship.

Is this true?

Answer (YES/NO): NO